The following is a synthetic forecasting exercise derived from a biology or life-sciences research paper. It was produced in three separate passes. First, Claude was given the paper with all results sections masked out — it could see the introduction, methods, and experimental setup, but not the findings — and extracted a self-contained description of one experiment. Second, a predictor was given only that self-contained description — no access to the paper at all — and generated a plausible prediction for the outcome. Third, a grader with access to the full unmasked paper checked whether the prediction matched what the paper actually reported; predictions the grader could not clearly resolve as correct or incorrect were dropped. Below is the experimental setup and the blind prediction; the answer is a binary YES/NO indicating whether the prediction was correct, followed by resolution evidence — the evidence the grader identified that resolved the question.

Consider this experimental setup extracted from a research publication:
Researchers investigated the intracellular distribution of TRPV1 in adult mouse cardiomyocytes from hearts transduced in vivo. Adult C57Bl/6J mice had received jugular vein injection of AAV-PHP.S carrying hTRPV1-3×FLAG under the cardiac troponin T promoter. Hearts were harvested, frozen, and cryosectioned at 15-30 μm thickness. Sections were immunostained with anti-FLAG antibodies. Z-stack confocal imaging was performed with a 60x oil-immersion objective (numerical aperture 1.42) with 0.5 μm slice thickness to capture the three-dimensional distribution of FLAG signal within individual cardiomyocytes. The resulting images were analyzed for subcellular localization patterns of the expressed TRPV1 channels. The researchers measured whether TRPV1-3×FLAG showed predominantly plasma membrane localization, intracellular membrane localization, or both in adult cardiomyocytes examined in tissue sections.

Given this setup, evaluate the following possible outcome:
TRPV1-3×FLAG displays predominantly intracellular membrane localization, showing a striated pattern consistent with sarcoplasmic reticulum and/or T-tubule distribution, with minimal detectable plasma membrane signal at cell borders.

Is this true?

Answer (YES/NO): NO